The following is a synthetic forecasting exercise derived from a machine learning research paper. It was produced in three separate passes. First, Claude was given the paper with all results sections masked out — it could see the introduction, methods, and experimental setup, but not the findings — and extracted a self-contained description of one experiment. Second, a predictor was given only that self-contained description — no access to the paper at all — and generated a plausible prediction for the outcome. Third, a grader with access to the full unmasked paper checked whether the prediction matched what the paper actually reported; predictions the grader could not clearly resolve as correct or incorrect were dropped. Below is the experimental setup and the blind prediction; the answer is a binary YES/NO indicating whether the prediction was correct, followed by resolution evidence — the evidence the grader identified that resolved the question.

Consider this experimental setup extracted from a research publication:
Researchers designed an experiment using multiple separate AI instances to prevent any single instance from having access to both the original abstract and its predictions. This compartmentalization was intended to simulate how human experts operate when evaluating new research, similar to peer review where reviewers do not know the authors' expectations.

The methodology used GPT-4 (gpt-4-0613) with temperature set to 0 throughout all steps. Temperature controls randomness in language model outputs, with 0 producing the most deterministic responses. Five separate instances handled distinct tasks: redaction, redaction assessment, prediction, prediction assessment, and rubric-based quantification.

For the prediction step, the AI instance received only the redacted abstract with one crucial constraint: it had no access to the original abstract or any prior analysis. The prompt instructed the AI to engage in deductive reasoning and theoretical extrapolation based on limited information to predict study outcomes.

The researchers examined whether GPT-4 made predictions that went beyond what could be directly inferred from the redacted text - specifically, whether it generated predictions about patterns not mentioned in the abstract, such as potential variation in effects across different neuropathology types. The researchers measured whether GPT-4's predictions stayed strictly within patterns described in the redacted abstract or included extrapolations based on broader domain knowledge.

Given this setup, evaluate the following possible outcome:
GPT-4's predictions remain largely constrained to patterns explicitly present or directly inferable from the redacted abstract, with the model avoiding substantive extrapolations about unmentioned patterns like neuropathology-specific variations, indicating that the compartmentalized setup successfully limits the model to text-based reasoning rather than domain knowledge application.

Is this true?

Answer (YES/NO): NO